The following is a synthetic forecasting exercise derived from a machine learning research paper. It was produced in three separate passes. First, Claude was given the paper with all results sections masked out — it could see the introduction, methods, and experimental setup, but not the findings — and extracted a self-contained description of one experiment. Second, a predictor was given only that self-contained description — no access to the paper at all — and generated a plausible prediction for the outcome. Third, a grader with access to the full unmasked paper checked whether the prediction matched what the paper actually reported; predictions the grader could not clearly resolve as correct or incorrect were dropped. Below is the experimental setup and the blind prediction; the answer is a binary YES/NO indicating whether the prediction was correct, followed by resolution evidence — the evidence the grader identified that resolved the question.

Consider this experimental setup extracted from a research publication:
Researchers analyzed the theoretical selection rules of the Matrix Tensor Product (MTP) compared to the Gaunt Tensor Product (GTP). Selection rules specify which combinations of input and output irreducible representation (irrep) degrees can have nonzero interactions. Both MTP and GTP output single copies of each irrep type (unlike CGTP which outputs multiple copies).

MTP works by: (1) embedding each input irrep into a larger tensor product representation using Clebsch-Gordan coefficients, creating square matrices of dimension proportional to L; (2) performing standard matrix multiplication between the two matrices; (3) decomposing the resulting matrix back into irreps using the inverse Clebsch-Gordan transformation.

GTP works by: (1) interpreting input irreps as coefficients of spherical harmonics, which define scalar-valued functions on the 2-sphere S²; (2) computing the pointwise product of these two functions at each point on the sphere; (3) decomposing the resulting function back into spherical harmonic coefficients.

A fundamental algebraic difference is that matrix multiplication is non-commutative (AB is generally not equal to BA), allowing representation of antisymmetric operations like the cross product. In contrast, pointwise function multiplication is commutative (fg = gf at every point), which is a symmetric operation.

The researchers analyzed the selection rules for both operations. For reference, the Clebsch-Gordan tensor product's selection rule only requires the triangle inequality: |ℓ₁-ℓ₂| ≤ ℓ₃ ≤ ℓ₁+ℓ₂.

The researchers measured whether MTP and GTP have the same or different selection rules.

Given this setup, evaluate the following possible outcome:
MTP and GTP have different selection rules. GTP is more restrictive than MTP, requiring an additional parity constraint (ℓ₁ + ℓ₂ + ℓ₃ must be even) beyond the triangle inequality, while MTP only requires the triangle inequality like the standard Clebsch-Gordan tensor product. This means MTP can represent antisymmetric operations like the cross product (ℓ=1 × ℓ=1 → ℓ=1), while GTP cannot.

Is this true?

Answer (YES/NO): YES